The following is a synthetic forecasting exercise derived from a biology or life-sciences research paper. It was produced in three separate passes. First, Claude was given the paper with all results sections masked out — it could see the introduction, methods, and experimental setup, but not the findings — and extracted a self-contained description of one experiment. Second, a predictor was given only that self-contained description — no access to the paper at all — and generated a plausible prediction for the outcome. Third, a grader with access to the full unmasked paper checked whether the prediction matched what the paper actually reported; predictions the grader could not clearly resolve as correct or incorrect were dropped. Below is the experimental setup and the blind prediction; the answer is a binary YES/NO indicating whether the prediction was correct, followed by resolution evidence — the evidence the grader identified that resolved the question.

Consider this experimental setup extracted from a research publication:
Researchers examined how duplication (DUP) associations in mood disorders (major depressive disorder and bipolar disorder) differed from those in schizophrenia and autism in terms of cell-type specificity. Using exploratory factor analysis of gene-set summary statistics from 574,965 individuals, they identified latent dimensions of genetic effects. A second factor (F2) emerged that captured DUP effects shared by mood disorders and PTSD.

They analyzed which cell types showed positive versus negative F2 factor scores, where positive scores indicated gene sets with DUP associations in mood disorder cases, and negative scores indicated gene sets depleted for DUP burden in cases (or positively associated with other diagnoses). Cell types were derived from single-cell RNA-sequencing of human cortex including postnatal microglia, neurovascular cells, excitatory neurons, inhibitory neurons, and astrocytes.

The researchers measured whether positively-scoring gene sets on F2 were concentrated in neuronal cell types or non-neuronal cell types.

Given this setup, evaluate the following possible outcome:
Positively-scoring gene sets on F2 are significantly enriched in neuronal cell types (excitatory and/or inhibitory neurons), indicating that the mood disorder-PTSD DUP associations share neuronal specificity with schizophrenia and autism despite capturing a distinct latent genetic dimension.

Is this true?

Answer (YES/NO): NO